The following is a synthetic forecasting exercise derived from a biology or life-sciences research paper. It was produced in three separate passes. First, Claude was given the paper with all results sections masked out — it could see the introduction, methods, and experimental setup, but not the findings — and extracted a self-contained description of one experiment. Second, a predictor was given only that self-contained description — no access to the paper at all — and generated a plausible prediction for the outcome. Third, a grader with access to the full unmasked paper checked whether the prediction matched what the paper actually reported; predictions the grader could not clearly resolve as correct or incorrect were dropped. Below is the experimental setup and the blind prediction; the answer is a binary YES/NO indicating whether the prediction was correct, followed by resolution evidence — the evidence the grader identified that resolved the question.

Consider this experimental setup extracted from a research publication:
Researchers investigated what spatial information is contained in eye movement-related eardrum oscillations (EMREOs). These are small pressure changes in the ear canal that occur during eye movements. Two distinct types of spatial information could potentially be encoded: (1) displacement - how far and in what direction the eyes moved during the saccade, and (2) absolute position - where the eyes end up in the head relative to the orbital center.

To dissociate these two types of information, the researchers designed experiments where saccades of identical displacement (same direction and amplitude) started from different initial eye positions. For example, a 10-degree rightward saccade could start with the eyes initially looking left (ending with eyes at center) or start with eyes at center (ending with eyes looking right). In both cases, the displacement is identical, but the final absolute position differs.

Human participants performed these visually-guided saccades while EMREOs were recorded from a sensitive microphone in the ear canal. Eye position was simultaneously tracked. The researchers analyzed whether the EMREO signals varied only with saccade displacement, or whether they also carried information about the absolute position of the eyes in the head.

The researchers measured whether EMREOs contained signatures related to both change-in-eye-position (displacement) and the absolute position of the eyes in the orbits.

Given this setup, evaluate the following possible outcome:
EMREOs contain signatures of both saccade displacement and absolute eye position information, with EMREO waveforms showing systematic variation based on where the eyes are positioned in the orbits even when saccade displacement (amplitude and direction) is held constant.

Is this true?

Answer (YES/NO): YES